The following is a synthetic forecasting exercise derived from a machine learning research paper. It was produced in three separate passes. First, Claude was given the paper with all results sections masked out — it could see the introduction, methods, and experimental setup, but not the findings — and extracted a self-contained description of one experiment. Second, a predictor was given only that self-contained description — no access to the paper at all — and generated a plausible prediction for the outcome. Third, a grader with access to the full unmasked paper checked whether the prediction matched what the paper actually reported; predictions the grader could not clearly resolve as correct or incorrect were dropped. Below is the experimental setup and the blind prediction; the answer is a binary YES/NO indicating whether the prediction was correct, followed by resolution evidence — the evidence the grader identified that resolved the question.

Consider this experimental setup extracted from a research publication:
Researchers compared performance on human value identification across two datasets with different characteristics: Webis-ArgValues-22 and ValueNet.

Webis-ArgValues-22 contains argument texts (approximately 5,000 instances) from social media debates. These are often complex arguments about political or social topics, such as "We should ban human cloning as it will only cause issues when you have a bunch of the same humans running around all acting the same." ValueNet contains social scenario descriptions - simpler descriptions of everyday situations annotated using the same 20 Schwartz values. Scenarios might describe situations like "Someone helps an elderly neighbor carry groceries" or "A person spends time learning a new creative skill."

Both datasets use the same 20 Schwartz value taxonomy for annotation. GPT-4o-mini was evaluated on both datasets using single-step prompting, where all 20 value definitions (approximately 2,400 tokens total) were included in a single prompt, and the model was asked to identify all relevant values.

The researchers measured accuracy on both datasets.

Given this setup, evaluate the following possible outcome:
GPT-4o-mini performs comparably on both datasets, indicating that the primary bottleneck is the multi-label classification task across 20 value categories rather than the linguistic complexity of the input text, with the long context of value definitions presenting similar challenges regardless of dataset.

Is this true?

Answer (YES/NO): NO